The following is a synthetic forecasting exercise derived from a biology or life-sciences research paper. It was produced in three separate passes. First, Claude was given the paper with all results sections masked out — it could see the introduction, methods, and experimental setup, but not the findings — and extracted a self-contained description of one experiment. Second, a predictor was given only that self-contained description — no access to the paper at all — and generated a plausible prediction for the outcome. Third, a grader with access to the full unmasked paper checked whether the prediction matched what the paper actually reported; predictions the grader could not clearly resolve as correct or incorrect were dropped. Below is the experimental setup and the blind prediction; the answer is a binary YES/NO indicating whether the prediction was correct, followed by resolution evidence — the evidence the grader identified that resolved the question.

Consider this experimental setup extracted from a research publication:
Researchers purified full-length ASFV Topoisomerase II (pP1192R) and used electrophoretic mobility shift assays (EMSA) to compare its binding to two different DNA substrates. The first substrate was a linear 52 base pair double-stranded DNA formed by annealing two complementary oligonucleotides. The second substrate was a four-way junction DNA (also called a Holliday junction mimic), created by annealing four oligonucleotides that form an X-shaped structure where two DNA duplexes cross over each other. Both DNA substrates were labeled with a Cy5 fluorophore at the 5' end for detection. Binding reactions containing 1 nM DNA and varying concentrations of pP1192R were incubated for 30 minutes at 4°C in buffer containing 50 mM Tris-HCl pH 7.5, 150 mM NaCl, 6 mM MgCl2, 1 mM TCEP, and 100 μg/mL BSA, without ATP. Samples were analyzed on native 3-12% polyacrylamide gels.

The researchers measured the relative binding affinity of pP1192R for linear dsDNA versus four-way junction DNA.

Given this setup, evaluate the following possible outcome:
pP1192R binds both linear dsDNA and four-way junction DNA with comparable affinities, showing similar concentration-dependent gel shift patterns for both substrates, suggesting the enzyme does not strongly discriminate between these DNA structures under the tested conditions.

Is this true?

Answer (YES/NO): NO